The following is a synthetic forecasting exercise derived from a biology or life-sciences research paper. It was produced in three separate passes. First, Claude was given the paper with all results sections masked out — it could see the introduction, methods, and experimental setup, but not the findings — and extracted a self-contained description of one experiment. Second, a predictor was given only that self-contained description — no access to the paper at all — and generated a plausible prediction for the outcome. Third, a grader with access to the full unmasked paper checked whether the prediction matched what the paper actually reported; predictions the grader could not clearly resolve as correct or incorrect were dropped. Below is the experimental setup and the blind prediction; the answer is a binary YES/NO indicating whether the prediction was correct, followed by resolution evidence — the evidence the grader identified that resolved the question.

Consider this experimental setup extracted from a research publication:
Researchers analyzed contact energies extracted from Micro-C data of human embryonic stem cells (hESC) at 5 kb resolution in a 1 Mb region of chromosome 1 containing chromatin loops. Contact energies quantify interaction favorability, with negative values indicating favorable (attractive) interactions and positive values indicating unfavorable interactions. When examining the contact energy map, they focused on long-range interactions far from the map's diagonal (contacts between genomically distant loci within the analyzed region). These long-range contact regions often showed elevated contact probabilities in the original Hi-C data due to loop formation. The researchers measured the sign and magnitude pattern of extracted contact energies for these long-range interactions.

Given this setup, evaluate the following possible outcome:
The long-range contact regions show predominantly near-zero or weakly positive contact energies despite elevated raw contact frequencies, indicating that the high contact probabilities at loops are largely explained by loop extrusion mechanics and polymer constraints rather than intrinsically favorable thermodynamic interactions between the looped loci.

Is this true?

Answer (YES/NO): NO